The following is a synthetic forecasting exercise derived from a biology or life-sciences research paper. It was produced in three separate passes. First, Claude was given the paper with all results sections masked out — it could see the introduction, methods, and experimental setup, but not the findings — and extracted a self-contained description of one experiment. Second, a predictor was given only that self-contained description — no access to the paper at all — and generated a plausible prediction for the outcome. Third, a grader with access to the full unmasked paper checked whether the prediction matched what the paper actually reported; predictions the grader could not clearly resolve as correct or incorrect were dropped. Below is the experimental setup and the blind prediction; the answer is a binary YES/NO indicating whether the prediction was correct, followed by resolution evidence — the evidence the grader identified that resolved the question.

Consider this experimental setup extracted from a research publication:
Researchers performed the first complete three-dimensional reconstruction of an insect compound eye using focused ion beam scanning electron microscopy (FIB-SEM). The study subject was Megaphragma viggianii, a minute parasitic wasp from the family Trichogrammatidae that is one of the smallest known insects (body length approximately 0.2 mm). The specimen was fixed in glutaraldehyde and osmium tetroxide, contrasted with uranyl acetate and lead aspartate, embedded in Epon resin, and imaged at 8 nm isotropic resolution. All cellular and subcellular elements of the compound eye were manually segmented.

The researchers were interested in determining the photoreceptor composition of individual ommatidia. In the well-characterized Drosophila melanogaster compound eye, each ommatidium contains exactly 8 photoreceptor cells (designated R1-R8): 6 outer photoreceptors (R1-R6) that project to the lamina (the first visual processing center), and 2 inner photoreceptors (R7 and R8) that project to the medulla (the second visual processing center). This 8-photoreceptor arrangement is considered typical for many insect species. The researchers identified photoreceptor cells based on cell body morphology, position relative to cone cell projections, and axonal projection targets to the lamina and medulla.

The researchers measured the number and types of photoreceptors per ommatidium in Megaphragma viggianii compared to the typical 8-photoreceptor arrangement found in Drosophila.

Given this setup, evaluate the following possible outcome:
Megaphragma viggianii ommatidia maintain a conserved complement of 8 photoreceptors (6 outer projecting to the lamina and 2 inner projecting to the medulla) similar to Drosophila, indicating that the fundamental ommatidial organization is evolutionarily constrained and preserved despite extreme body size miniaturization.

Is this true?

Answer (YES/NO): NO